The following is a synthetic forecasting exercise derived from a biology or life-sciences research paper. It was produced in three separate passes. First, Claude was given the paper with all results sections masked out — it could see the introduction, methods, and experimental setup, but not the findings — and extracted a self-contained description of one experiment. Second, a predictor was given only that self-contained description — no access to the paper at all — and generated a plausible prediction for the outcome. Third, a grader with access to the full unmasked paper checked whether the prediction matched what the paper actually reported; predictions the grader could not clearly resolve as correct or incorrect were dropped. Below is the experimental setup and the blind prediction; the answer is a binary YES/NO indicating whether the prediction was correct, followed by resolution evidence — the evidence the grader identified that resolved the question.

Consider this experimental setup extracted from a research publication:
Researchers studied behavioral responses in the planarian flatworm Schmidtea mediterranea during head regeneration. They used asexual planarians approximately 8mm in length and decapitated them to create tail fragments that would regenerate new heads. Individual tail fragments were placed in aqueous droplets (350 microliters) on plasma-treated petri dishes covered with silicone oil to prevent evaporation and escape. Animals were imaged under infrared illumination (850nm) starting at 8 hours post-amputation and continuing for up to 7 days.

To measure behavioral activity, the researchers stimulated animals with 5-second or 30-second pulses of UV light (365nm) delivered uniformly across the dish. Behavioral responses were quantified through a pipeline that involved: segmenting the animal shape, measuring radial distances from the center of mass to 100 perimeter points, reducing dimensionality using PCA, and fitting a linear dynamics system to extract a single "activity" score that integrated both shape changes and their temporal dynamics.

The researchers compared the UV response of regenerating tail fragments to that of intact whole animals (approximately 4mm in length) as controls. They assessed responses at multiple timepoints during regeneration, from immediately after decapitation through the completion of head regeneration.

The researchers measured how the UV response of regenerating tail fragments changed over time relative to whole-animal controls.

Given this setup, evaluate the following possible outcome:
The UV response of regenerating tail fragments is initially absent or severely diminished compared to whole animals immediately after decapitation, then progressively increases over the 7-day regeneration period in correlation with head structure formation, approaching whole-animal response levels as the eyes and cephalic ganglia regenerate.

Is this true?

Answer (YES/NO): NO